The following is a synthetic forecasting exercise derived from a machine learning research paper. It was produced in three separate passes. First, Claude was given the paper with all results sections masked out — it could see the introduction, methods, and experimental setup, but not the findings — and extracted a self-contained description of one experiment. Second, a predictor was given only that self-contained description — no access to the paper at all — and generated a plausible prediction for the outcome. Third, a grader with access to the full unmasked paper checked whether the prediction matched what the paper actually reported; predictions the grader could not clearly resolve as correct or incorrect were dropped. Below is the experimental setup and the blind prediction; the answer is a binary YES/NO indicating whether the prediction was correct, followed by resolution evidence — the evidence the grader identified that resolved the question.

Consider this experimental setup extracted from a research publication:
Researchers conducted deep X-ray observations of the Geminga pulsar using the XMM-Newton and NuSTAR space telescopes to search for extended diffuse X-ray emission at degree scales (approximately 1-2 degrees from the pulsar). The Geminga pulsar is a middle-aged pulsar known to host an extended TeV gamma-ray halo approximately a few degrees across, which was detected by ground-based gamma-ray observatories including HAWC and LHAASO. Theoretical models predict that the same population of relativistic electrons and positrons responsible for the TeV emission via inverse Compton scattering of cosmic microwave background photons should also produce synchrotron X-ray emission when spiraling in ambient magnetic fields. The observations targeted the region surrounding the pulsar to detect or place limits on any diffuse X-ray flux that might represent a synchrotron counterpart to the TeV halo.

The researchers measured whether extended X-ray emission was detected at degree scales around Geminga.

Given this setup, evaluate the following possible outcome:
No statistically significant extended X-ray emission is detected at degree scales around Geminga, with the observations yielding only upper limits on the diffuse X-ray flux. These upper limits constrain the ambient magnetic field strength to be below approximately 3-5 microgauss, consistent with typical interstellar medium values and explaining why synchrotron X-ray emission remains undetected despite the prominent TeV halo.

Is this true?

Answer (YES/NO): NO